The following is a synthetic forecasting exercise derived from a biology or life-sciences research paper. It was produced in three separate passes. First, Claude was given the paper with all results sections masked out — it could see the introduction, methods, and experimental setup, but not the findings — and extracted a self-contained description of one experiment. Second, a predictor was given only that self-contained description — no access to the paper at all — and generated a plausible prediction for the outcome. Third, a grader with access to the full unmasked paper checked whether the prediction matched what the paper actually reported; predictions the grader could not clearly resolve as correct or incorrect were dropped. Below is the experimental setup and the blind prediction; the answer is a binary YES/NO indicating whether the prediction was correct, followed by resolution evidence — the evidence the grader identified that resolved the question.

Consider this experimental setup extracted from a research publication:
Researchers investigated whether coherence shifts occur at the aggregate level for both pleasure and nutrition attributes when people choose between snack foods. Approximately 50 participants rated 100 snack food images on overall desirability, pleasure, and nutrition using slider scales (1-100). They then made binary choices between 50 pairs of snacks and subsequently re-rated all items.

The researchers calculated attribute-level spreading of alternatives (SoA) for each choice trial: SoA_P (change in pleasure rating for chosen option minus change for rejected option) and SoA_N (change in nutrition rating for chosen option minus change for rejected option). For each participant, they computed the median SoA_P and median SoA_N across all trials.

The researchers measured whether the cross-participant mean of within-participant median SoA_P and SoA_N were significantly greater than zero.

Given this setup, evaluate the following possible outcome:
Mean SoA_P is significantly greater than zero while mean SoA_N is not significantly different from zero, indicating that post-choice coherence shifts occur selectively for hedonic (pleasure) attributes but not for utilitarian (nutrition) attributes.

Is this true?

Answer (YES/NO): YES